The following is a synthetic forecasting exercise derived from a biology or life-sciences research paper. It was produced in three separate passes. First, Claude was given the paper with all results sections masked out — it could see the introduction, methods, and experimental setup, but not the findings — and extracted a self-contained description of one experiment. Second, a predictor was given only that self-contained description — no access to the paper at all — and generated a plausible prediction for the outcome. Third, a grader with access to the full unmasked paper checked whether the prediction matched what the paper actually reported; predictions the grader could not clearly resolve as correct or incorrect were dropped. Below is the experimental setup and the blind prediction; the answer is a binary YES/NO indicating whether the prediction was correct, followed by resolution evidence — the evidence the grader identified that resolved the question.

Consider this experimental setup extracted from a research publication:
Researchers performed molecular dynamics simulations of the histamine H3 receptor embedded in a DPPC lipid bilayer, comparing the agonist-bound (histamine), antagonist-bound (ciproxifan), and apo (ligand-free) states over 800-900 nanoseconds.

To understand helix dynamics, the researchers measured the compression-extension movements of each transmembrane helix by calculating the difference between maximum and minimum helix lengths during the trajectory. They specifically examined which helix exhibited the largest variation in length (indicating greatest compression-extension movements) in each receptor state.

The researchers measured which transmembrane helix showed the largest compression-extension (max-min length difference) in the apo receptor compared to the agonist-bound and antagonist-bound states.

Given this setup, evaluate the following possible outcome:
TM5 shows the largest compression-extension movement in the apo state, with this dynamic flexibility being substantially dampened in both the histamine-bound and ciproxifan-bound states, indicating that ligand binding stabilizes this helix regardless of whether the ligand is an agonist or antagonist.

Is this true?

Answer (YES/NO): NO